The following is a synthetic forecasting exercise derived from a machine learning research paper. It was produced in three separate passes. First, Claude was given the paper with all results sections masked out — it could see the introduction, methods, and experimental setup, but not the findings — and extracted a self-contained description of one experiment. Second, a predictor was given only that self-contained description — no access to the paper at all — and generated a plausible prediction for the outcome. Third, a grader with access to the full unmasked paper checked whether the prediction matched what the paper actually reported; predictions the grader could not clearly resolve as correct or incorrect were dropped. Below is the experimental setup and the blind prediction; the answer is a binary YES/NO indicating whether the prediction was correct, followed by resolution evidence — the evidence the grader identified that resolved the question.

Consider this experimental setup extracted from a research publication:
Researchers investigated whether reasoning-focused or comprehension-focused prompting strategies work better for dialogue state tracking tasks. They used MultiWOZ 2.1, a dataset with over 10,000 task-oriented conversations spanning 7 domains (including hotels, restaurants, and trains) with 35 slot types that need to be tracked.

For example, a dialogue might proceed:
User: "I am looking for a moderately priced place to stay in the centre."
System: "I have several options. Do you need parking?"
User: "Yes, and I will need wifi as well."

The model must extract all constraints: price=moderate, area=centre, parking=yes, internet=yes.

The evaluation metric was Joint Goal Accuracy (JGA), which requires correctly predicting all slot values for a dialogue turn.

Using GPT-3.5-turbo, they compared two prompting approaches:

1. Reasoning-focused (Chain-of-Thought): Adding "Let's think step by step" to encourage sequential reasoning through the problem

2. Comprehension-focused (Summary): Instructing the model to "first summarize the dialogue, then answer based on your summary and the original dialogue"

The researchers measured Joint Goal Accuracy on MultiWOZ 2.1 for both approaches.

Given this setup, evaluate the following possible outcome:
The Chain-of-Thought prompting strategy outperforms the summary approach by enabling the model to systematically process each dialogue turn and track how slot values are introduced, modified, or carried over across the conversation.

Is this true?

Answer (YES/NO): NO